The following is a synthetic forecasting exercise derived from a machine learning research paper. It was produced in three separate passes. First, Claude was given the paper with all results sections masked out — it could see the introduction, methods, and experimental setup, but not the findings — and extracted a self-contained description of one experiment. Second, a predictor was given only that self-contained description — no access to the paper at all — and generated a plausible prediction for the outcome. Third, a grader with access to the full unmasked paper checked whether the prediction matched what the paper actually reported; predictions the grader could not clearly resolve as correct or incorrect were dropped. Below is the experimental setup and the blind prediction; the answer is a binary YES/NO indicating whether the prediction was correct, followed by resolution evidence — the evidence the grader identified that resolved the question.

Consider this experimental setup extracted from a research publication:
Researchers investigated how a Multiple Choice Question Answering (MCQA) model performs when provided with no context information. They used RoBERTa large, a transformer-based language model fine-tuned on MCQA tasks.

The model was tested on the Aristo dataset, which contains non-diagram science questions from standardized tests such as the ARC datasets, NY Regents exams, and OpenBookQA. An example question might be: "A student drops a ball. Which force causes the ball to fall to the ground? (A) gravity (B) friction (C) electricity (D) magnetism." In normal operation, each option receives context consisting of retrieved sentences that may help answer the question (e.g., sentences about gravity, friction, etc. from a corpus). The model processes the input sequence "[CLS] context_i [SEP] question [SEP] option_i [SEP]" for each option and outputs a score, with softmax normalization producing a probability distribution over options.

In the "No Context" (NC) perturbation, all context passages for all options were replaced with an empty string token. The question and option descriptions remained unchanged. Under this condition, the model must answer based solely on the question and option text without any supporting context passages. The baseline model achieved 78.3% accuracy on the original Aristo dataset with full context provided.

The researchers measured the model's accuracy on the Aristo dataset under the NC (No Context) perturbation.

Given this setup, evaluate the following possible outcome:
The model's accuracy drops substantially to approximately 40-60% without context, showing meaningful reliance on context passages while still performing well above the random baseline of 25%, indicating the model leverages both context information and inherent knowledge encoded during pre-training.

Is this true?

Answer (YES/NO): NO